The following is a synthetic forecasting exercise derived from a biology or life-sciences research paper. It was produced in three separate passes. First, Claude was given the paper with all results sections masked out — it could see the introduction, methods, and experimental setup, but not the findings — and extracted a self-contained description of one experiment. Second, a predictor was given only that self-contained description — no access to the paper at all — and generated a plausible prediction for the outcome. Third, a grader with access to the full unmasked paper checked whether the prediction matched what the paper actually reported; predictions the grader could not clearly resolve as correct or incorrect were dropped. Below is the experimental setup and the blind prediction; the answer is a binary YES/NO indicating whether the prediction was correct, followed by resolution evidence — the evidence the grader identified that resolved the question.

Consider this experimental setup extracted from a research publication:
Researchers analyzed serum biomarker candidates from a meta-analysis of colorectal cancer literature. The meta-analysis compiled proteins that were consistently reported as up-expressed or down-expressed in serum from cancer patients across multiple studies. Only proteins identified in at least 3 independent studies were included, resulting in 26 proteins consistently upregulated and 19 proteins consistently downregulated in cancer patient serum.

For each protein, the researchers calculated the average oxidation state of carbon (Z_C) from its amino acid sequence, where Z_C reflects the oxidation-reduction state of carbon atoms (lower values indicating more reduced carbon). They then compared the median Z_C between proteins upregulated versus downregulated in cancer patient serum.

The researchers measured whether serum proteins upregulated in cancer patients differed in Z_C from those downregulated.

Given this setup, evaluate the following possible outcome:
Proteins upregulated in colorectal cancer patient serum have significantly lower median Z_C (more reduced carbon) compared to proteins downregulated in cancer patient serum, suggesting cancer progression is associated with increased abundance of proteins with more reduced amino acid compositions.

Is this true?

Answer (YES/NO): NO